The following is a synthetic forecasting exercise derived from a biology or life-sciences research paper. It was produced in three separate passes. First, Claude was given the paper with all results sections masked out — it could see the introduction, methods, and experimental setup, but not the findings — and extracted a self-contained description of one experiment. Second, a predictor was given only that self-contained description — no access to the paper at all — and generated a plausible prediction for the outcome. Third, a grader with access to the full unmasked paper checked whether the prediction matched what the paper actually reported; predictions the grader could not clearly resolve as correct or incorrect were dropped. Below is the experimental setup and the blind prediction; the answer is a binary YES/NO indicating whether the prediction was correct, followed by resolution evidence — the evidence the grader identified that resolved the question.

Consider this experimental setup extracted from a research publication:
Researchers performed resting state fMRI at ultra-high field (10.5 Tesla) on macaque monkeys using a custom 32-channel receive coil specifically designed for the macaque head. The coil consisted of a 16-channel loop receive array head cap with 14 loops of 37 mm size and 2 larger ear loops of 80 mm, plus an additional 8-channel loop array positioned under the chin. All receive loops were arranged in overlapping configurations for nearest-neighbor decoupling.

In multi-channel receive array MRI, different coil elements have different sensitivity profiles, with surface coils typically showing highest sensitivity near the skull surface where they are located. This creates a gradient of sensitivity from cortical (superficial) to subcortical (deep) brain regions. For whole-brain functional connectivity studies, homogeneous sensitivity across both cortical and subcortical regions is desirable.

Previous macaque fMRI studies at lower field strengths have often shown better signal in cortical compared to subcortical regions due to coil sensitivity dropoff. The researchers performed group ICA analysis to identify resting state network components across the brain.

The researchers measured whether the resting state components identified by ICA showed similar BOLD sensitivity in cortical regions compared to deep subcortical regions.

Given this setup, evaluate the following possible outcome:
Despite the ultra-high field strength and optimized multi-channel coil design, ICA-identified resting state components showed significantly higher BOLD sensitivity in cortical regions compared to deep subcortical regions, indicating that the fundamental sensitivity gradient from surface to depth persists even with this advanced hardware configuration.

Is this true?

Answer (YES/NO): NO